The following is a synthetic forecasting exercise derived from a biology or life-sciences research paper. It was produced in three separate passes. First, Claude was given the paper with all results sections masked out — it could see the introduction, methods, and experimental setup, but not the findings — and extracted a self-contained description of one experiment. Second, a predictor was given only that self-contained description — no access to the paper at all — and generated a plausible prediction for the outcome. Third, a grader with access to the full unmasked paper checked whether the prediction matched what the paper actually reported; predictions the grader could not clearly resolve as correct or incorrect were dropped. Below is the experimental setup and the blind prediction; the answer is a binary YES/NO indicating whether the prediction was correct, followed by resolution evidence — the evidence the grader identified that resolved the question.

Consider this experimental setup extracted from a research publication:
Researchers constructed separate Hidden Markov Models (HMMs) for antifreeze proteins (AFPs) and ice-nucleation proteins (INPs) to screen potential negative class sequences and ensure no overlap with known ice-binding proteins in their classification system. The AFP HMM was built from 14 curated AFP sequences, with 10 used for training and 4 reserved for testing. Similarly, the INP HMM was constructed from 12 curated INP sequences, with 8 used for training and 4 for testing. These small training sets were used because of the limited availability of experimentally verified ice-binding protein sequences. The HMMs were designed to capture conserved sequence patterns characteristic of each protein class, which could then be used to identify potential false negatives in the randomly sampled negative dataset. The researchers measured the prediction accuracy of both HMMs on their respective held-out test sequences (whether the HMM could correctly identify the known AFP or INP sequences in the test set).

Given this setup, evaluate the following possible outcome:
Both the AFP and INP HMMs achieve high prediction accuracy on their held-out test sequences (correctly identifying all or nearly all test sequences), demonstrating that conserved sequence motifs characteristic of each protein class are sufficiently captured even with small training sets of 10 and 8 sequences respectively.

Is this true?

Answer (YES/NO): YES